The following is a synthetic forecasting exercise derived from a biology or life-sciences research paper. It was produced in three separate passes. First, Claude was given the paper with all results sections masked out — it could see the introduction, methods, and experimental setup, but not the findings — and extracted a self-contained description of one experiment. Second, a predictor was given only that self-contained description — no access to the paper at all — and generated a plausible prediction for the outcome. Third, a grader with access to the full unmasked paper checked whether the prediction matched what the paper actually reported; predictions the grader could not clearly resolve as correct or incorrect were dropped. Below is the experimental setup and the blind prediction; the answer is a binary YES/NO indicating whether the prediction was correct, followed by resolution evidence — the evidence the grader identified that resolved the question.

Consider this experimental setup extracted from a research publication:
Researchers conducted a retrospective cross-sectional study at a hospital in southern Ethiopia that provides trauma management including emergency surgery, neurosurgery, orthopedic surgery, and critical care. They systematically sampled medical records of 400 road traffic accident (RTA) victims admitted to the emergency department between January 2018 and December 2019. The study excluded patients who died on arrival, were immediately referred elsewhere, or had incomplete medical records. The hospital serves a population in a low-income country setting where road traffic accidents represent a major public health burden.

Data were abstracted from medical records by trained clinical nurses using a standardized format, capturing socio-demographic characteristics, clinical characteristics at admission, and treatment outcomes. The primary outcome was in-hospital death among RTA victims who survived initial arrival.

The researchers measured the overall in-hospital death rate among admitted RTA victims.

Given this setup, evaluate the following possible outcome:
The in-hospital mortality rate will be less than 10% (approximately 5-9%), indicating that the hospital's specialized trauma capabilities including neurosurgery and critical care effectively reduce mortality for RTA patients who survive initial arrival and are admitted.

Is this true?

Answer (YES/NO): YES